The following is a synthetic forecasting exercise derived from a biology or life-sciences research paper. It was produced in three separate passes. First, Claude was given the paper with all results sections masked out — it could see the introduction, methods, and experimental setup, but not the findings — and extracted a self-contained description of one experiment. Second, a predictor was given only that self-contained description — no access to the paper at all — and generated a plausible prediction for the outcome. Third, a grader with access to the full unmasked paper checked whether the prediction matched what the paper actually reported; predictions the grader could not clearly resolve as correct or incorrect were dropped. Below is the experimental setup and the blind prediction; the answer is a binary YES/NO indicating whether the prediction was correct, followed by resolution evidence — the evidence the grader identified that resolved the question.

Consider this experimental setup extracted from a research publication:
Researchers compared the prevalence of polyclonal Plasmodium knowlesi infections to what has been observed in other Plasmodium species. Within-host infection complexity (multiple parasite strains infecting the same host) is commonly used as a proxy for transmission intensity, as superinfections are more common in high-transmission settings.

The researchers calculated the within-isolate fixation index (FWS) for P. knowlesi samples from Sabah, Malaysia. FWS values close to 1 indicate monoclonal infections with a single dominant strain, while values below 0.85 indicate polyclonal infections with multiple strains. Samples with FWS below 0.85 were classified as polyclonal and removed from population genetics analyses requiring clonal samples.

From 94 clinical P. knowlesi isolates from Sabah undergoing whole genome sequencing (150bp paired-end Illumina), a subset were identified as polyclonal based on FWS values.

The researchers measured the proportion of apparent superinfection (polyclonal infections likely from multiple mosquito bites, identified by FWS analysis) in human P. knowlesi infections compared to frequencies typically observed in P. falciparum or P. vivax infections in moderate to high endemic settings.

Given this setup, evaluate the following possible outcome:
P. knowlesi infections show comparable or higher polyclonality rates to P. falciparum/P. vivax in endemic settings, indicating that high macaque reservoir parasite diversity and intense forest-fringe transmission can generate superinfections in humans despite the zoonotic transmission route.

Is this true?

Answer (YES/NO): NO